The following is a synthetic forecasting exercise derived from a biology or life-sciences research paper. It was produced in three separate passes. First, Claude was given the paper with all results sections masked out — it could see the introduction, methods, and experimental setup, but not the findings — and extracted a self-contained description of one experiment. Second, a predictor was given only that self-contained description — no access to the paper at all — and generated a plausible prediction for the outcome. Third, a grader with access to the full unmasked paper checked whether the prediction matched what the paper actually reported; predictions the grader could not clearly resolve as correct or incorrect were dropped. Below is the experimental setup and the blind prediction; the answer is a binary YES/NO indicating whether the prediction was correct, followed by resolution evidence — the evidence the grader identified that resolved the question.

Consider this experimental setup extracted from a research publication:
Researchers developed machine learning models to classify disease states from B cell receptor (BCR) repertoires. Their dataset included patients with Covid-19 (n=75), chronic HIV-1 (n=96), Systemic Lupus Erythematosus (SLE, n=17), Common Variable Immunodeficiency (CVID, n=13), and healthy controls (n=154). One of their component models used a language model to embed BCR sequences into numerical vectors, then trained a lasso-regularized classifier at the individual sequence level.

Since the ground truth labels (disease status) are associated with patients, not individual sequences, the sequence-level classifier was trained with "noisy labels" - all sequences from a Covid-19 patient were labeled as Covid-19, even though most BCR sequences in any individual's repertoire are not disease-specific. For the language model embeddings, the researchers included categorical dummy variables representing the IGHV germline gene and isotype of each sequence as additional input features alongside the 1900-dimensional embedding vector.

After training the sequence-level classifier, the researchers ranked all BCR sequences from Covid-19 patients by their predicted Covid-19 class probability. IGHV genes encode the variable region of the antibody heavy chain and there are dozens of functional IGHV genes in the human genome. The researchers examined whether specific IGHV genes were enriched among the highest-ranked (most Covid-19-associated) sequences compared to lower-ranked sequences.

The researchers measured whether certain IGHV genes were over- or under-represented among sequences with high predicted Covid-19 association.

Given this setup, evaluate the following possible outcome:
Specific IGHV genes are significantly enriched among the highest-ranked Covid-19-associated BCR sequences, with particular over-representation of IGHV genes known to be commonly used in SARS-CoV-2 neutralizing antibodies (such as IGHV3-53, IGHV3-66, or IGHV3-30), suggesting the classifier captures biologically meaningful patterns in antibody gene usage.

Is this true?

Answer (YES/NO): YES